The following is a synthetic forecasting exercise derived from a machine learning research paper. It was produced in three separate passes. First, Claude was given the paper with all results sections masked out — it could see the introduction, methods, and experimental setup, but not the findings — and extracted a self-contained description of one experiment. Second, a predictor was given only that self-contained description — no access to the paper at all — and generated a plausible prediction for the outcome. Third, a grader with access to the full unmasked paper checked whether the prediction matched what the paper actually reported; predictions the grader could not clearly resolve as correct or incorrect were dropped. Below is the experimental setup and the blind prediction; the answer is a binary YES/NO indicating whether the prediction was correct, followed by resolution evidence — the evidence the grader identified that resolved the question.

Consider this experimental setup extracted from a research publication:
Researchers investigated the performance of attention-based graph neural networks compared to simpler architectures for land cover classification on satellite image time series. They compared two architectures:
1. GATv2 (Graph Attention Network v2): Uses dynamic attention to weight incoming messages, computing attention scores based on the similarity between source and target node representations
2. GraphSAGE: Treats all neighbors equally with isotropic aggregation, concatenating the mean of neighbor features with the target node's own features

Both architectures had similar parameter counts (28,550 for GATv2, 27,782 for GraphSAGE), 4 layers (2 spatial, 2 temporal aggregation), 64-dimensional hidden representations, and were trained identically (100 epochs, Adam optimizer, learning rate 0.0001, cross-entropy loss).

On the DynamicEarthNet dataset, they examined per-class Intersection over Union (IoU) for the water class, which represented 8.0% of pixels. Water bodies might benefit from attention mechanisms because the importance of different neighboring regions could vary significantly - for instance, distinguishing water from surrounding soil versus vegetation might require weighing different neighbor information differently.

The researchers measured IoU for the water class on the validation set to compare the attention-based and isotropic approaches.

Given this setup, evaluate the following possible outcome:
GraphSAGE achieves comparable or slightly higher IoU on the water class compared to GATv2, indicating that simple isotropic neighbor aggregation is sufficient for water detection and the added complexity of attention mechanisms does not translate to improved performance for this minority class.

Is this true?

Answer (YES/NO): NO